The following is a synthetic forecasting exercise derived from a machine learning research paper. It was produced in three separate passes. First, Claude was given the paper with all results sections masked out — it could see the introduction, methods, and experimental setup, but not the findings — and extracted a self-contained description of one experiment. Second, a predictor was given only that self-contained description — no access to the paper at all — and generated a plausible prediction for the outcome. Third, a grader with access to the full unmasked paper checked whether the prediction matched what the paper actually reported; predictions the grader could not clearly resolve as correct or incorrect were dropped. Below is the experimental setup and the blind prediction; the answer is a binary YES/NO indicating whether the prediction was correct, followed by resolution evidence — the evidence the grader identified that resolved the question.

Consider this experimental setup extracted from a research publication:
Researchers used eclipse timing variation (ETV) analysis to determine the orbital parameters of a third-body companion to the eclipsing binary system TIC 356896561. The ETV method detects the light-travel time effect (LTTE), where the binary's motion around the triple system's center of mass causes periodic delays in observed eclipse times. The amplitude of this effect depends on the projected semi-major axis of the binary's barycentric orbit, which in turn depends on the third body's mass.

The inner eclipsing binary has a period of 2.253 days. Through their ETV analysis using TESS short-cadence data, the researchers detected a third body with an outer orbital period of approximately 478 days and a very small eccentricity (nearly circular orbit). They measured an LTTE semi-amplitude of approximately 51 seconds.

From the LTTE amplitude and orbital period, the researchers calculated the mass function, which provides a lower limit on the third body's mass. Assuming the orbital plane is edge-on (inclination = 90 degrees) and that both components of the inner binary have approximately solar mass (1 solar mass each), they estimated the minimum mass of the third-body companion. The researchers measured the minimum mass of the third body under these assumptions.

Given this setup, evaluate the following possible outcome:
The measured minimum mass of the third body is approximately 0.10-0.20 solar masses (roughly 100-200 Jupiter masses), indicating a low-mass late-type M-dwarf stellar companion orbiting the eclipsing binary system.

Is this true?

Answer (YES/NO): YES